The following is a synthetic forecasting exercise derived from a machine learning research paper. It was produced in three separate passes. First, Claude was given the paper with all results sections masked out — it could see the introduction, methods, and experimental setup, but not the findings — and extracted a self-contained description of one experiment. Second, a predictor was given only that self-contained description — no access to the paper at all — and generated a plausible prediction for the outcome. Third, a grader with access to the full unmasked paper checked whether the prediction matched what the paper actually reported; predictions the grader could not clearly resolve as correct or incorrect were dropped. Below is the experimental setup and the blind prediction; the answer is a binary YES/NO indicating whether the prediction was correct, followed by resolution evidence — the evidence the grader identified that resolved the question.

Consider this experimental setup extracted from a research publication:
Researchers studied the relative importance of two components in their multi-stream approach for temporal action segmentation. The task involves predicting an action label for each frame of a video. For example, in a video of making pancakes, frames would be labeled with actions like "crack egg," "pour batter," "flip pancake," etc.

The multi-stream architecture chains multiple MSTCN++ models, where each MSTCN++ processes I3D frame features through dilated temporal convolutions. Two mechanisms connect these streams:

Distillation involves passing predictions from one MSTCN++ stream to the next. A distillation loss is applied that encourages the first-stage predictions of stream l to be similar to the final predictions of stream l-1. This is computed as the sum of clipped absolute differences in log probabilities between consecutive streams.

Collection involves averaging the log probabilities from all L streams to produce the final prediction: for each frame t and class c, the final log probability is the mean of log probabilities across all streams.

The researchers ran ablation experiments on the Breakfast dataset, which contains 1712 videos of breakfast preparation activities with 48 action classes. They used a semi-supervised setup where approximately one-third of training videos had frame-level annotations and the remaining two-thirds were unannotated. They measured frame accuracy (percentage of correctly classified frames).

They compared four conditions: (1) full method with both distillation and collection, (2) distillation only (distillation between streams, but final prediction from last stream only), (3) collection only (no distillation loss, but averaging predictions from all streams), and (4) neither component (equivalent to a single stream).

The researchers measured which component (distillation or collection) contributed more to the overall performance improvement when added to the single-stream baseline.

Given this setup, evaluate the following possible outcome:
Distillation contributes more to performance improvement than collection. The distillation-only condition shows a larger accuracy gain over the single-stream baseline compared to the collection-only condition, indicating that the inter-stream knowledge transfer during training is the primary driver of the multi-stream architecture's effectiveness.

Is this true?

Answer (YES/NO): NO